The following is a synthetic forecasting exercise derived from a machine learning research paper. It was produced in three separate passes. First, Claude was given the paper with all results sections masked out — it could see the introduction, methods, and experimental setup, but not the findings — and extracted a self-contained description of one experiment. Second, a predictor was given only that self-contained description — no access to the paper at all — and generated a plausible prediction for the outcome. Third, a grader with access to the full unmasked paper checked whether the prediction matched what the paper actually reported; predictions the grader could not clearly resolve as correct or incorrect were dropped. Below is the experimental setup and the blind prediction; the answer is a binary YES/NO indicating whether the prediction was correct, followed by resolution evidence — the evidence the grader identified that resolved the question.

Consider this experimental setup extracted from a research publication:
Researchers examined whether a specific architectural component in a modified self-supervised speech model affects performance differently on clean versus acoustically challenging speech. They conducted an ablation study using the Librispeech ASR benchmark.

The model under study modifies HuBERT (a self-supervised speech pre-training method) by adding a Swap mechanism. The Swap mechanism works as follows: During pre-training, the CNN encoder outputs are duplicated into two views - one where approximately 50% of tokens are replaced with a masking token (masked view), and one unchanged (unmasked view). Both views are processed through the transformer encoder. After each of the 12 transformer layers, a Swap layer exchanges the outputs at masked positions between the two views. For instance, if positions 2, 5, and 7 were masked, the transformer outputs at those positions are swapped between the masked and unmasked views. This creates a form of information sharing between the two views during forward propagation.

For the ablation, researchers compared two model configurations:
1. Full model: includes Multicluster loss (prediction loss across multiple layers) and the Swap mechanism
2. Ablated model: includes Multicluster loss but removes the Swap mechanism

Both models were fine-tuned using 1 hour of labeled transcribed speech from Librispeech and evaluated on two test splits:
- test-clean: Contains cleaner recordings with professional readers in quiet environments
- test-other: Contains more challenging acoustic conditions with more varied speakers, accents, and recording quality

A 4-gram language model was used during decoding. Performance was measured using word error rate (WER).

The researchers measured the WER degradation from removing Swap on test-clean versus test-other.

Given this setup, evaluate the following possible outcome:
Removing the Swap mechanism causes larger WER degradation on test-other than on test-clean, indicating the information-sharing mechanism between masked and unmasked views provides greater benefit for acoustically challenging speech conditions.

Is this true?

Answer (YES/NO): YES